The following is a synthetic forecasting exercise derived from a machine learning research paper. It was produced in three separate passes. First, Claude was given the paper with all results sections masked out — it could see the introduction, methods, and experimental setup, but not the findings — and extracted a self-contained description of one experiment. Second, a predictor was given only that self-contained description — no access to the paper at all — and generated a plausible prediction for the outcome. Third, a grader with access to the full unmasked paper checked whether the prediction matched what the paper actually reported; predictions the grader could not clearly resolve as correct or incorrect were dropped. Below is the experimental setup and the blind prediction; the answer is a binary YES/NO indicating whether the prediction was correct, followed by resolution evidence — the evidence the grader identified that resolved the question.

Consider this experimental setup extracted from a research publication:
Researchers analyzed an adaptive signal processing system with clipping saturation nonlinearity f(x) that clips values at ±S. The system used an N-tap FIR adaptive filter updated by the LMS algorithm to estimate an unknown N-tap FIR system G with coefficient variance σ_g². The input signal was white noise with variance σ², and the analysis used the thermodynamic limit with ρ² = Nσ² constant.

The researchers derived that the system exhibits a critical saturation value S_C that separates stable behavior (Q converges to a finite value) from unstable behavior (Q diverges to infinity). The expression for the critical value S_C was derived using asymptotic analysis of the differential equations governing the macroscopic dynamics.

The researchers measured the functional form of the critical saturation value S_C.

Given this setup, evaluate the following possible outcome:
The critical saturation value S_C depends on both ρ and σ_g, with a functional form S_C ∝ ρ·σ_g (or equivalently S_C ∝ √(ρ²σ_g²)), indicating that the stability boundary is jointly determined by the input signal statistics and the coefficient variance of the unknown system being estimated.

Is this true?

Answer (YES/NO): YES